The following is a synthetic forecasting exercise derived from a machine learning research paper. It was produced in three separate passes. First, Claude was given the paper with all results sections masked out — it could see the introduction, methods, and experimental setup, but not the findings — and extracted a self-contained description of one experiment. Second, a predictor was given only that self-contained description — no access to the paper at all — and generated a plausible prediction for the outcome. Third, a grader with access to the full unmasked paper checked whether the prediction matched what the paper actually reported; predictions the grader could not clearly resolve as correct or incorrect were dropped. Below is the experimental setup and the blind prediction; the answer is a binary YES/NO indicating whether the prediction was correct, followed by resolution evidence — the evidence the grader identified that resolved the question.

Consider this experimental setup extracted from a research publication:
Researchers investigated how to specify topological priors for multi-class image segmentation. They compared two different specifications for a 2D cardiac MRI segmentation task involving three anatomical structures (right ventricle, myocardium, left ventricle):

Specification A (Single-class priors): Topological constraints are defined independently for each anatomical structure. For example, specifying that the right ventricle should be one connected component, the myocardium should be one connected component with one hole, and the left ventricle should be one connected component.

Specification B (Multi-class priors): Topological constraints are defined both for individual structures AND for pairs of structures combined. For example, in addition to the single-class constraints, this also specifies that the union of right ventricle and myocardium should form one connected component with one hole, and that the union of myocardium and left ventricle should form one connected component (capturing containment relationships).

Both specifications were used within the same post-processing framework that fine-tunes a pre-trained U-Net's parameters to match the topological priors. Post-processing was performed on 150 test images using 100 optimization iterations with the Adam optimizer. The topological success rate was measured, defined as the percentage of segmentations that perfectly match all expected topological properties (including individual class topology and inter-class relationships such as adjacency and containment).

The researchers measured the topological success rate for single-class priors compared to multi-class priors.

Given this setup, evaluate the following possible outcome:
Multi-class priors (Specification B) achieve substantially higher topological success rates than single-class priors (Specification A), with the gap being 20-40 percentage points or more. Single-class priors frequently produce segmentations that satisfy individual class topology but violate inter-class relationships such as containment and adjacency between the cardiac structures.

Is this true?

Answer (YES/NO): NO